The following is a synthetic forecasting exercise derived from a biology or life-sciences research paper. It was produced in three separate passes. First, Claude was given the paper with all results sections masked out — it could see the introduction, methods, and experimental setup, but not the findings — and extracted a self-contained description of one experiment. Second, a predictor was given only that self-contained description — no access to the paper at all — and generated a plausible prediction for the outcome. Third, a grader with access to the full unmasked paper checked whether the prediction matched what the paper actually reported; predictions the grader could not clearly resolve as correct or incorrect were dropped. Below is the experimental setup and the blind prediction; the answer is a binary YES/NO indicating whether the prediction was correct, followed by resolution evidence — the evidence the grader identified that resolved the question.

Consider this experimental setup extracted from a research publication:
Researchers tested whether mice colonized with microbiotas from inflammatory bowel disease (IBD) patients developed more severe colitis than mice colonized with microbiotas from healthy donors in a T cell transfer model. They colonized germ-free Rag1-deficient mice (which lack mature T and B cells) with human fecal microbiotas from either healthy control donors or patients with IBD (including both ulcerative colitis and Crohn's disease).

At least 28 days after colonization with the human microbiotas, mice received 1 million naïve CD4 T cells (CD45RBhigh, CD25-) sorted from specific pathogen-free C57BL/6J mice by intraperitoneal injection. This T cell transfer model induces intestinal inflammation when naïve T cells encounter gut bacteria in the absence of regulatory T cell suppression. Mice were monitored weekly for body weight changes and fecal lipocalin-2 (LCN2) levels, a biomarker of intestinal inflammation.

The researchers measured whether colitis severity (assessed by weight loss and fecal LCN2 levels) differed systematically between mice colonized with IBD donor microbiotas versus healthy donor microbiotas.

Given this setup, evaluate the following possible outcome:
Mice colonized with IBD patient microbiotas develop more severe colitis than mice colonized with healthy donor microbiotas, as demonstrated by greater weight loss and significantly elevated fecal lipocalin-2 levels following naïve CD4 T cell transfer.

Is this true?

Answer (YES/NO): YES